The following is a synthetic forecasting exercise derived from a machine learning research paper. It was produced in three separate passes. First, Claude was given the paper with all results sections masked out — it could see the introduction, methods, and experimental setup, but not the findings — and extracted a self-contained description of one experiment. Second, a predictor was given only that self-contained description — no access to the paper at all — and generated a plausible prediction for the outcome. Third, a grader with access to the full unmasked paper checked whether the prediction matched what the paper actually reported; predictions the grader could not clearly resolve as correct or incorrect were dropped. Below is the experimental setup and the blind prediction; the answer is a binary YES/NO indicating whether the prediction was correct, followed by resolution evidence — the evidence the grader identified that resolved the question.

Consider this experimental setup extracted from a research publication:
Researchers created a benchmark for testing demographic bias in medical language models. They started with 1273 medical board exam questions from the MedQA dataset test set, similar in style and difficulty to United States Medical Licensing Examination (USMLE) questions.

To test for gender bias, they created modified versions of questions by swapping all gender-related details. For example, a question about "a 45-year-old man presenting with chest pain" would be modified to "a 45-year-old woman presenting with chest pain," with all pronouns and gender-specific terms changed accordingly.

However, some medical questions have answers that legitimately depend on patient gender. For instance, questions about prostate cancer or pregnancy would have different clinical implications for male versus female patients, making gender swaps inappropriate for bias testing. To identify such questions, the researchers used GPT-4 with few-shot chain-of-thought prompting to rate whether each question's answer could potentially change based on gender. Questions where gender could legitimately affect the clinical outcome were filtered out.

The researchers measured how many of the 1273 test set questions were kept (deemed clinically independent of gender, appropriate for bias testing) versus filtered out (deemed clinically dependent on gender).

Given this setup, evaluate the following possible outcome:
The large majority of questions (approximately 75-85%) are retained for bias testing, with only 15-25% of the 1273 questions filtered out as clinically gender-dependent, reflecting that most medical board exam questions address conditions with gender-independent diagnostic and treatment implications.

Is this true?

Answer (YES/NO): NO